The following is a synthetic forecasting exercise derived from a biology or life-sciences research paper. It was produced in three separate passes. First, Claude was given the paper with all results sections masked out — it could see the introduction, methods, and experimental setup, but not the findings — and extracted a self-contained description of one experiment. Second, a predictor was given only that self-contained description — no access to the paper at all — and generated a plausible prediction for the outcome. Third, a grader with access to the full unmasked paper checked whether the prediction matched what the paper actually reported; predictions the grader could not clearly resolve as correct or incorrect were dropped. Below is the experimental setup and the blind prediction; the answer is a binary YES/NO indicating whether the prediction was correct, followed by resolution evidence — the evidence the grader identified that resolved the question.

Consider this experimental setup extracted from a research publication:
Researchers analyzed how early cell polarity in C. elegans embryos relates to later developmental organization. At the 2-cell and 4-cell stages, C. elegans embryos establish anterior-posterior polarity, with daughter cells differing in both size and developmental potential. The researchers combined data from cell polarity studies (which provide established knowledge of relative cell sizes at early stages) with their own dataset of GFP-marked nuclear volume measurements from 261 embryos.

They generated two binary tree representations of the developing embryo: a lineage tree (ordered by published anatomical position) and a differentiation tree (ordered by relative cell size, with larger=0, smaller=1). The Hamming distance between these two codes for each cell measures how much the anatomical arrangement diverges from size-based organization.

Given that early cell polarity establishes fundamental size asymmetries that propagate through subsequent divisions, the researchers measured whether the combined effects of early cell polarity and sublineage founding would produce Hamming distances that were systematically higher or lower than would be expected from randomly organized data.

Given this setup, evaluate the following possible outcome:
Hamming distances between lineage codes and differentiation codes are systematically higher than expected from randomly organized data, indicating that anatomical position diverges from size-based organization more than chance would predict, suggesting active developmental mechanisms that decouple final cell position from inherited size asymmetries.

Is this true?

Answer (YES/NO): YES